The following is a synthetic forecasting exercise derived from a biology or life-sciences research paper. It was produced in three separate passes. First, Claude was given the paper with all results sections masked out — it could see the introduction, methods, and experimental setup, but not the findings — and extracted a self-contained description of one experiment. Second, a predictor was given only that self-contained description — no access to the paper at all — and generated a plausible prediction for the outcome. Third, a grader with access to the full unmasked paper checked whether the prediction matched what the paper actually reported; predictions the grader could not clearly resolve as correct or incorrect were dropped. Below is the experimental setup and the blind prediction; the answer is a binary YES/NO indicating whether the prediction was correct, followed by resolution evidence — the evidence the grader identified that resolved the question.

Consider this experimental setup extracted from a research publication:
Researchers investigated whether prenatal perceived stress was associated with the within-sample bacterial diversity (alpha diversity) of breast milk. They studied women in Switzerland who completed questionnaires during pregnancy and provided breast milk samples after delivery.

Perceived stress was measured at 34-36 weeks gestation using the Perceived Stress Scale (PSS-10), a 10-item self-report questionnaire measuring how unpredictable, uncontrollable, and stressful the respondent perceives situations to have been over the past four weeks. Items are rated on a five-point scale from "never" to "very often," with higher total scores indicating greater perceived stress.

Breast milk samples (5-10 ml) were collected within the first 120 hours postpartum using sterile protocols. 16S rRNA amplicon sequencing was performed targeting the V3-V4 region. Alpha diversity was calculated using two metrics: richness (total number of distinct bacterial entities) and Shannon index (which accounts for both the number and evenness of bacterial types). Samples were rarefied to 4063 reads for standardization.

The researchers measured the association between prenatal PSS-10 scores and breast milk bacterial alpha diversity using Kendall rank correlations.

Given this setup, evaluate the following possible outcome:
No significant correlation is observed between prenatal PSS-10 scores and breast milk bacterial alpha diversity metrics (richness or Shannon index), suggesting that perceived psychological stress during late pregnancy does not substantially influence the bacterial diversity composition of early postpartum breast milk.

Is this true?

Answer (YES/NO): YES